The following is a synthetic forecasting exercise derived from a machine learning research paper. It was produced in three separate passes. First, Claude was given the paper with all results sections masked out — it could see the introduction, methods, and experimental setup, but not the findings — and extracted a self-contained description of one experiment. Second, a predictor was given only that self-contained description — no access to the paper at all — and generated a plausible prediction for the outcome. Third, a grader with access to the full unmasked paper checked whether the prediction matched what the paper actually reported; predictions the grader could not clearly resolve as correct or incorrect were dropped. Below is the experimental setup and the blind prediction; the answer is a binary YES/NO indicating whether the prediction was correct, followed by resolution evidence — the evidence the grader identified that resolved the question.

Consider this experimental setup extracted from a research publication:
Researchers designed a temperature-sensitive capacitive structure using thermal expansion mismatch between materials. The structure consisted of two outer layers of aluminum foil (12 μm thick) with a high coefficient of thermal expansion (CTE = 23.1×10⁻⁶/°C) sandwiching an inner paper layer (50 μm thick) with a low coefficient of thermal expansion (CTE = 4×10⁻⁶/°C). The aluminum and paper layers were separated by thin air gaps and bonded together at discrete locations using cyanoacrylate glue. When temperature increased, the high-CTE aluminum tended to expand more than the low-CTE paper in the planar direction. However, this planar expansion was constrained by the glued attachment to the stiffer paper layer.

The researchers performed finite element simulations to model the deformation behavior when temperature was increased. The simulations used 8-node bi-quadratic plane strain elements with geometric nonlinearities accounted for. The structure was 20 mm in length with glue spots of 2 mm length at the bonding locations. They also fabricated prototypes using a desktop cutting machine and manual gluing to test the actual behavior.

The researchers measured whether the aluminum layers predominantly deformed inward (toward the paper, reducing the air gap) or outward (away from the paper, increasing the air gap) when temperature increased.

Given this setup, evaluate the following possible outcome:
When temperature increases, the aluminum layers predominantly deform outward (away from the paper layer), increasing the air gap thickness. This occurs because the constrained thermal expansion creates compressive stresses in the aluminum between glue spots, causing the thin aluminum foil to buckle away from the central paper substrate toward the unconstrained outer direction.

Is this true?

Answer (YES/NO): NO